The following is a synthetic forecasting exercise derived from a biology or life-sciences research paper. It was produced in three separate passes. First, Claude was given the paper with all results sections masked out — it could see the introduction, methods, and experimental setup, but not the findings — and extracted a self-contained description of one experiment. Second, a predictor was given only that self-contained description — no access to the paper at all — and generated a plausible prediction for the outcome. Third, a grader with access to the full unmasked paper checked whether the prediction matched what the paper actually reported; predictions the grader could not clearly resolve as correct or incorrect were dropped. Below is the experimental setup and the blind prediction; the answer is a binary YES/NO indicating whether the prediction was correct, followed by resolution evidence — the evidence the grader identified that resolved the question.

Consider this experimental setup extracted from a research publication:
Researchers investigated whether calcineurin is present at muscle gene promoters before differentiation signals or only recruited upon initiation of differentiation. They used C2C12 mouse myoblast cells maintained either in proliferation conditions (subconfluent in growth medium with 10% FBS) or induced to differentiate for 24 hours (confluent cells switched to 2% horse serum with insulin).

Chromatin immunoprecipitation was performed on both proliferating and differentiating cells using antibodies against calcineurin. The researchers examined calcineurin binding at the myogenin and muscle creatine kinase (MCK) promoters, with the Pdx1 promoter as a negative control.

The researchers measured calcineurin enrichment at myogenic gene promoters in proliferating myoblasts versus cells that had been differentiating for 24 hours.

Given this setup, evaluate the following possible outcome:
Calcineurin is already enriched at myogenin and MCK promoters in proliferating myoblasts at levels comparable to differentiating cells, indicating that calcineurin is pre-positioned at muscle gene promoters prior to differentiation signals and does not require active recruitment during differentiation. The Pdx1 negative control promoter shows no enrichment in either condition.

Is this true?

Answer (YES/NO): NO